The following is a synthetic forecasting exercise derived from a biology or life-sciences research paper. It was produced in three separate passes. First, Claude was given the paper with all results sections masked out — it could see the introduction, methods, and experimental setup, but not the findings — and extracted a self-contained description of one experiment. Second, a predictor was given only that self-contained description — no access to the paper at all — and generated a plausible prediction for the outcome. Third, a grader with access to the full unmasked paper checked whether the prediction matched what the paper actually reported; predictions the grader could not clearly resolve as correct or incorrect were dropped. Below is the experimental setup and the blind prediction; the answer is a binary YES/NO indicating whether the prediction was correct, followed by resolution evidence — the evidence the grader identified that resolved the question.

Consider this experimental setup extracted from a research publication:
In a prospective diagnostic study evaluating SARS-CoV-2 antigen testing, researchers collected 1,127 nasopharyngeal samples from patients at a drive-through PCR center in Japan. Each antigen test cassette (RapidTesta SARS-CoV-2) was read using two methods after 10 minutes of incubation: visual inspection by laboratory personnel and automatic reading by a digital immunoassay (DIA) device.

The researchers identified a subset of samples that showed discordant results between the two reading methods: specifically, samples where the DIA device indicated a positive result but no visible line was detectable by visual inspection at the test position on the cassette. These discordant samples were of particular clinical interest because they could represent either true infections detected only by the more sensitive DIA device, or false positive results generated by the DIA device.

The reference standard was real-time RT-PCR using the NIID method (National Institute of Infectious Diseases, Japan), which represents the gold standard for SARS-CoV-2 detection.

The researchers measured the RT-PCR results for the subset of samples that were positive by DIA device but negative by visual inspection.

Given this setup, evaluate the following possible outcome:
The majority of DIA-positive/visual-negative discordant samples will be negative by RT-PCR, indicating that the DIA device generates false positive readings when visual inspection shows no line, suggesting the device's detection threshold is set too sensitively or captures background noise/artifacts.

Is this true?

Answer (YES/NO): YES